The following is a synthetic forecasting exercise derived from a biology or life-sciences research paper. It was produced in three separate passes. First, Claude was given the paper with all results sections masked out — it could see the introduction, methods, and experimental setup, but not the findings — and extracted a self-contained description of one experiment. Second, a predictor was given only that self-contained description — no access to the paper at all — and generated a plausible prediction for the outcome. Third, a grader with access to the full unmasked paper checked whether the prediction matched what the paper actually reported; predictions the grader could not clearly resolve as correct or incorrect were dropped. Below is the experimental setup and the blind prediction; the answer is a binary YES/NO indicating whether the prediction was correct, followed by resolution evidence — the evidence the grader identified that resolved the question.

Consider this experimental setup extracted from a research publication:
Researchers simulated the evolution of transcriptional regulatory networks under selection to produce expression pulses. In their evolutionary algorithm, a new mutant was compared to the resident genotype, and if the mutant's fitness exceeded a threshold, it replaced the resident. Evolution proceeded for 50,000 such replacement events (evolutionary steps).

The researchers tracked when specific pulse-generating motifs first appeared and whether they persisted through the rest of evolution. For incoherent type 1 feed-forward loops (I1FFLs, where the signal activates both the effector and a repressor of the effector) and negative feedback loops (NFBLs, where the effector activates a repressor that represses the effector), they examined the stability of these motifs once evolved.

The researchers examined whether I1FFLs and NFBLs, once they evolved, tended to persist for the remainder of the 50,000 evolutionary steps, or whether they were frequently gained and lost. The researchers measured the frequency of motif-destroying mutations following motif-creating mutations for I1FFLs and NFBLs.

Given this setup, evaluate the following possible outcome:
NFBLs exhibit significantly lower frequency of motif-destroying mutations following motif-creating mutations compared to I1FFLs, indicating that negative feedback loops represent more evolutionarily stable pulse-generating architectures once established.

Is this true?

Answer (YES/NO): NO